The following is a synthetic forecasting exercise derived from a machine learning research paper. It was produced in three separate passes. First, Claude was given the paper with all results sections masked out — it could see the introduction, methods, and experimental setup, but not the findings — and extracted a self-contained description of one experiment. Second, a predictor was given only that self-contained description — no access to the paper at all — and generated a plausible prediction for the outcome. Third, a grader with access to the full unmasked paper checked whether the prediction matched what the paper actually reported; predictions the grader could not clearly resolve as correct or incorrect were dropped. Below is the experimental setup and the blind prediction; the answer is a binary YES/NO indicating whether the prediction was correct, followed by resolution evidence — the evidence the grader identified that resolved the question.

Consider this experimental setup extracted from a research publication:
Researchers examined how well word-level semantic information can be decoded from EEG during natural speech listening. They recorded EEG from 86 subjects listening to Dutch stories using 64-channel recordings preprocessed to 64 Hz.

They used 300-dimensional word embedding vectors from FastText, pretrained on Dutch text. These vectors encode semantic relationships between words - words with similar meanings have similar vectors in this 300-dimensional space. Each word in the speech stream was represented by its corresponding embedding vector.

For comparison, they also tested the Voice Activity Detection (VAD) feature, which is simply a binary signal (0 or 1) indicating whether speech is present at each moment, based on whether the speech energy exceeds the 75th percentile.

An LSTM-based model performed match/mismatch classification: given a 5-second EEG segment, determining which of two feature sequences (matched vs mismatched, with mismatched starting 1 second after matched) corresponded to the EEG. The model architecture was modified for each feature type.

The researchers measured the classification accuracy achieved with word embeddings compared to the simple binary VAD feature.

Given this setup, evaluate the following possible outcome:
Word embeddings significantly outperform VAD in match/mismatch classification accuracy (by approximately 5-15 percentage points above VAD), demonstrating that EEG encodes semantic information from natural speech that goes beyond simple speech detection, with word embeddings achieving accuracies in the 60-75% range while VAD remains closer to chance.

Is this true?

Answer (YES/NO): NO